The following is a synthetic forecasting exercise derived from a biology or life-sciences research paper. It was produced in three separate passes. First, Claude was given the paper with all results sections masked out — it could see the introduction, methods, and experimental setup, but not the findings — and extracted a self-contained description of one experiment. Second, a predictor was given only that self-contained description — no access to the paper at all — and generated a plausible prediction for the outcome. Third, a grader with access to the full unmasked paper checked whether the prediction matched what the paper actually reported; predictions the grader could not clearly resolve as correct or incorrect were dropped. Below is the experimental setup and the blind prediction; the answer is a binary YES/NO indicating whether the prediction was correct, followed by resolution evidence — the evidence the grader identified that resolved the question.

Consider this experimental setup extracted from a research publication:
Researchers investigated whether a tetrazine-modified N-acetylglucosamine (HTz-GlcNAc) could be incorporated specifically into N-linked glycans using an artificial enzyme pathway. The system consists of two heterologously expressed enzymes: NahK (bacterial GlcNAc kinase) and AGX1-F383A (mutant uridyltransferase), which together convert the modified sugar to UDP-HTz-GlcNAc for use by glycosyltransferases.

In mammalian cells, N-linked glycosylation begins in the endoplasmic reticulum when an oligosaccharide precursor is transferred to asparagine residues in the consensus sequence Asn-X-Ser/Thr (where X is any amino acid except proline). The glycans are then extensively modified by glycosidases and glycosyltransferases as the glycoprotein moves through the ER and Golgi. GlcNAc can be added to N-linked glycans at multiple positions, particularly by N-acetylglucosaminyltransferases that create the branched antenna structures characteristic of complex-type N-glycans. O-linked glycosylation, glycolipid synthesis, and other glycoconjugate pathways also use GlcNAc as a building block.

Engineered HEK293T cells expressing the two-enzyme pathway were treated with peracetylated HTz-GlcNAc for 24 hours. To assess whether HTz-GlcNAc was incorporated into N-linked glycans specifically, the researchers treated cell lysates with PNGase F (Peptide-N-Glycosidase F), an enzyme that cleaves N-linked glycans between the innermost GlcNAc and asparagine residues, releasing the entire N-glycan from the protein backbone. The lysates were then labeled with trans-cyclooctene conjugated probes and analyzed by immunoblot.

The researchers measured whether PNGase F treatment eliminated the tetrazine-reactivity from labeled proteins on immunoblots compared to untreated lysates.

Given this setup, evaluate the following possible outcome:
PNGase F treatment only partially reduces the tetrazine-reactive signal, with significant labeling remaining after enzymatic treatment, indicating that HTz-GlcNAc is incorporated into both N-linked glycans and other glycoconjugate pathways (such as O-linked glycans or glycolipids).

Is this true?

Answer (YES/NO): NO